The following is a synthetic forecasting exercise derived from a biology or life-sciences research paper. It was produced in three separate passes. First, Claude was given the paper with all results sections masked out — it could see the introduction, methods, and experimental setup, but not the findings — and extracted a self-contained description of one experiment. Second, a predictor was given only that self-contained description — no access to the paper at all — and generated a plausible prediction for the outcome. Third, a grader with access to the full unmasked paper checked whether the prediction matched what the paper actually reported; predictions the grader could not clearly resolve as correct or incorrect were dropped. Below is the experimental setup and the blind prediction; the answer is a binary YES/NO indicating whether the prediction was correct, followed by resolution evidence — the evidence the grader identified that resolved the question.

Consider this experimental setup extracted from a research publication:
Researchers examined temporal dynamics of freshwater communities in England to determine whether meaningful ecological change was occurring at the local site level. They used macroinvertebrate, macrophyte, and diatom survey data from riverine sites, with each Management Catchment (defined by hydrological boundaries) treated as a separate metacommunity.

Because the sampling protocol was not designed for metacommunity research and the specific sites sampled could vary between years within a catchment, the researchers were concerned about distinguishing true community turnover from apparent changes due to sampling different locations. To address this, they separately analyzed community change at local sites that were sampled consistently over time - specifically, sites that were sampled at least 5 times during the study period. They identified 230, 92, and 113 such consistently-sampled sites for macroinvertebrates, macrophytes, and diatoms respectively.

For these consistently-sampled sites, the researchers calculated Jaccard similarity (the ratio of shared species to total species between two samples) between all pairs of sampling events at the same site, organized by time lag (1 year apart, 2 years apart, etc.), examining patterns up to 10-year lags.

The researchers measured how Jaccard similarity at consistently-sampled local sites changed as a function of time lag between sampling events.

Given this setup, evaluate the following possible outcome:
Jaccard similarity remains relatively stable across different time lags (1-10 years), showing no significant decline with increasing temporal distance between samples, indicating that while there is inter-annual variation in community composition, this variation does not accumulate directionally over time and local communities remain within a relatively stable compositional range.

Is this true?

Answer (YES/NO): NO